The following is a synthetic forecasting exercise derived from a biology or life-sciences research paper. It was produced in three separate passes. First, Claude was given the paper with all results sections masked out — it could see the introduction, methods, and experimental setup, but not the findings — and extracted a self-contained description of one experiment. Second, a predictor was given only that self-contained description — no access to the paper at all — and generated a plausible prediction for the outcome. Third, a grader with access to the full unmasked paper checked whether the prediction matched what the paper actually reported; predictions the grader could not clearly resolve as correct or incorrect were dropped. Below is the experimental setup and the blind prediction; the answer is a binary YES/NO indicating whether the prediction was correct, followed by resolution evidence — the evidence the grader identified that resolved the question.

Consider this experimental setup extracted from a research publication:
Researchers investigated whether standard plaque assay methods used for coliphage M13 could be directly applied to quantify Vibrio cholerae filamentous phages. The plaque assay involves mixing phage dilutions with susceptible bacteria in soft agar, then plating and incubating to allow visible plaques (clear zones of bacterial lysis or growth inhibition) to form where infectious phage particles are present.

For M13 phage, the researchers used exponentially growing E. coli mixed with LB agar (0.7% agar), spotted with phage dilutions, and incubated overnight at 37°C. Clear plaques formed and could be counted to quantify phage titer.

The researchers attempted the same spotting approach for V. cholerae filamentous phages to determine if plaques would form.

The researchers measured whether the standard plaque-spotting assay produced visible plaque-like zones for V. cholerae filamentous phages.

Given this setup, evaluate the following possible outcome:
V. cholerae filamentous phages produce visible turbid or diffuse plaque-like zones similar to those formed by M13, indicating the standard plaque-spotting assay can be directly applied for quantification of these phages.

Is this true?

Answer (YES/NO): NO